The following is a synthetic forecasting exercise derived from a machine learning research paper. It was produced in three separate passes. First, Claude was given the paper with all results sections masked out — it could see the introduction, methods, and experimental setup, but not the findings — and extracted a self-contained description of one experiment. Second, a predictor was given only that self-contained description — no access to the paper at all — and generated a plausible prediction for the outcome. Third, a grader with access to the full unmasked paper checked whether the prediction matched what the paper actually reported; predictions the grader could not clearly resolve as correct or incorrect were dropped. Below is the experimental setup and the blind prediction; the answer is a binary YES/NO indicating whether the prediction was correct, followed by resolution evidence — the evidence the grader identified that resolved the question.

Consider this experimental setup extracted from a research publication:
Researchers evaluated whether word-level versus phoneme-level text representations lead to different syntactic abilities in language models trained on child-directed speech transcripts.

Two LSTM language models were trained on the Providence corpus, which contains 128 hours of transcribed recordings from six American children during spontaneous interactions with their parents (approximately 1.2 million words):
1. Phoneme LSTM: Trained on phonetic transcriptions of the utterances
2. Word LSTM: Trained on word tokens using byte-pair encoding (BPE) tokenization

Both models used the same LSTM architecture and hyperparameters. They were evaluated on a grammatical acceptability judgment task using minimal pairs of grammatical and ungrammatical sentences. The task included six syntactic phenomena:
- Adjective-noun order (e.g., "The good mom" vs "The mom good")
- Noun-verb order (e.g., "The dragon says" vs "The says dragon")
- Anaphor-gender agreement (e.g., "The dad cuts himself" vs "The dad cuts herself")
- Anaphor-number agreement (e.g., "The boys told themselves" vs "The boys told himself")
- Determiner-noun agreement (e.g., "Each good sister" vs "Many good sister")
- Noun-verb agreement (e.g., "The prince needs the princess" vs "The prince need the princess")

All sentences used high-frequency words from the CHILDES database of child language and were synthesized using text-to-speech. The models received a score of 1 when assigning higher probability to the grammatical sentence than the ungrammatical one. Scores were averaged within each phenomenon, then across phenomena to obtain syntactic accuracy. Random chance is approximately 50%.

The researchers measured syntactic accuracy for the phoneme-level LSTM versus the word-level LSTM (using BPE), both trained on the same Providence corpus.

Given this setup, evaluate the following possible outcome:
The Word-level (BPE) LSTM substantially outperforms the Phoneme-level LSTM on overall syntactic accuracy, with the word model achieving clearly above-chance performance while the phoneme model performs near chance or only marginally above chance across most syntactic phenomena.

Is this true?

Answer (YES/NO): YES